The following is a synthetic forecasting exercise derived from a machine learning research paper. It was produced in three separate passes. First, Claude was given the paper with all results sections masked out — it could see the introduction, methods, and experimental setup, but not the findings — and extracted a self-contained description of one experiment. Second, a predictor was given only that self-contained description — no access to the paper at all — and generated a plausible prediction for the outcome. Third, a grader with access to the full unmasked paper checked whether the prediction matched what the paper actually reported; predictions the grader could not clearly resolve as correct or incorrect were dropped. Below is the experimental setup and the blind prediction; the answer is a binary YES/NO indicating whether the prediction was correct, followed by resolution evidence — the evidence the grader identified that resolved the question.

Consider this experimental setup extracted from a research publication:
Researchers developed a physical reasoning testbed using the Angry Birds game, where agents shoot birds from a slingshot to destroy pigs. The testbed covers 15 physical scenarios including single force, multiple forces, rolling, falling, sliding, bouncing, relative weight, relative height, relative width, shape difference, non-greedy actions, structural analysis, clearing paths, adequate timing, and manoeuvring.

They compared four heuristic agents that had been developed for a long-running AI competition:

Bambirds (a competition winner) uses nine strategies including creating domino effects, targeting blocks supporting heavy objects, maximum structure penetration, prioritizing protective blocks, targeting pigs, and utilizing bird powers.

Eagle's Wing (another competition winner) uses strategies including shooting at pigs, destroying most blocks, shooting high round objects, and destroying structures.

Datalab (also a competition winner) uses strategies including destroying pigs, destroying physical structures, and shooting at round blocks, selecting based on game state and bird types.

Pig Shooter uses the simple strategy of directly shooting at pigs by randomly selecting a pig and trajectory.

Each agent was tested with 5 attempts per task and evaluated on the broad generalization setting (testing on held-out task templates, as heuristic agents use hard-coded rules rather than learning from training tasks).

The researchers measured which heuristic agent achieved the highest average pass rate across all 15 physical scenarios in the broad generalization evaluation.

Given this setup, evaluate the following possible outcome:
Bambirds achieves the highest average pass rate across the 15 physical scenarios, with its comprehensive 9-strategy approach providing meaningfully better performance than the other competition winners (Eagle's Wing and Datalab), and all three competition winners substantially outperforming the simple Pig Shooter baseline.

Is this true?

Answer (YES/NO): NO